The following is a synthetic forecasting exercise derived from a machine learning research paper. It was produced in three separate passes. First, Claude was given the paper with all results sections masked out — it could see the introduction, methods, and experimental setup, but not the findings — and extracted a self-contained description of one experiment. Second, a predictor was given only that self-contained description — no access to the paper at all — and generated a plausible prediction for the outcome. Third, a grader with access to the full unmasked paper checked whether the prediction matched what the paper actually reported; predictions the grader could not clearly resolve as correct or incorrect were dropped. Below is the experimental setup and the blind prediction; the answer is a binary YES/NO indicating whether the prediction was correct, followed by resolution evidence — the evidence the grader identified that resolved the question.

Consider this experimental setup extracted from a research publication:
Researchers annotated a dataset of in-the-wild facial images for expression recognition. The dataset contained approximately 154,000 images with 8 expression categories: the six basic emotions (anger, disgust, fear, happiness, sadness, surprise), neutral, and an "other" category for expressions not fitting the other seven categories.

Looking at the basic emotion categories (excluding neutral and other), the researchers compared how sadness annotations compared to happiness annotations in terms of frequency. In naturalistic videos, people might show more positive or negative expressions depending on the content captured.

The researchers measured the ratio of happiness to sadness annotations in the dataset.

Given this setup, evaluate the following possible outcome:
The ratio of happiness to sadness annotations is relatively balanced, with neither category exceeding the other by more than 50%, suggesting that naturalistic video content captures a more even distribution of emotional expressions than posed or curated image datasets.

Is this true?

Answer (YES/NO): NO